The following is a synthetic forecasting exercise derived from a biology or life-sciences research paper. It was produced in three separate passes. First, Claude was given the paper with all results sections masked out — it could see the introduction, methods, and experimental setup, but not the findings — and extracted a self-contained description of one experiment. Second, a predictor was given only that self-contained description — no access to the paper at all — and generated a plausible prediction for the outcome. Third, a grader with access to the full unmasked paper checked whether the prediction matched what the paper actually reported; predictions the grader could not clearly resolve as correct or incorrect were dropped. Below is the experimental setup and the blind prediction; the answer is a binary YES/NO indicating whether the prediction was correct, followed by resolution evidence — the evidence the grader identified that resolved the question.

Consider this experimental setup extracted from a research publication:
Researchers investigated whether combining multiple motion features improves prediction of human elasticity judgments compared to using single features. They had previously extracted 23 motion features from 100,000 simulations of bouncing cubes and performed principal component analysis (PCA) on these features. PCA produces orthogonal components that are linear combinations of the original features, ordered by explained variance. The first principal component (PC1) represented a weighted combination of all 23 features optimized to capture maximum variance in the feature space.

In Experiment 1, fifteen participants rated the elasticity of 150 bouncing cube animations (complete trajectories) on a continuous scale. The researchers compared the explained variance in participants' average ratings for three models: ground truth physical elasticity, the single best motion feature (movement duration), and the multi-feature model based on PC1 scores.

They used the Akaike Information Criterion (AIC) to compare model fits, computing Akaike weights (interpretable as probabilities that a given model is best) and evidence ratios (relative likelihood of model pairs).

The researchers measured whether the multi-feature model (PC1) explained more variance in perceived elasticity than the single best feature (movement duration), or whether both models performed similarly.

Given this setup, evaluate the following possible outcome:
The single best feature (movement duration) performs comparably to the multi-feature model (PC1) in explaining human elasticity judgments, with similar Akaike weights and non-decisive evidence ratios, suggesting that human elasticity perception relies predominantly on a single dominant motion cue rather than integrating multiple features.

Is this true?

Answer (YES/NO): NO